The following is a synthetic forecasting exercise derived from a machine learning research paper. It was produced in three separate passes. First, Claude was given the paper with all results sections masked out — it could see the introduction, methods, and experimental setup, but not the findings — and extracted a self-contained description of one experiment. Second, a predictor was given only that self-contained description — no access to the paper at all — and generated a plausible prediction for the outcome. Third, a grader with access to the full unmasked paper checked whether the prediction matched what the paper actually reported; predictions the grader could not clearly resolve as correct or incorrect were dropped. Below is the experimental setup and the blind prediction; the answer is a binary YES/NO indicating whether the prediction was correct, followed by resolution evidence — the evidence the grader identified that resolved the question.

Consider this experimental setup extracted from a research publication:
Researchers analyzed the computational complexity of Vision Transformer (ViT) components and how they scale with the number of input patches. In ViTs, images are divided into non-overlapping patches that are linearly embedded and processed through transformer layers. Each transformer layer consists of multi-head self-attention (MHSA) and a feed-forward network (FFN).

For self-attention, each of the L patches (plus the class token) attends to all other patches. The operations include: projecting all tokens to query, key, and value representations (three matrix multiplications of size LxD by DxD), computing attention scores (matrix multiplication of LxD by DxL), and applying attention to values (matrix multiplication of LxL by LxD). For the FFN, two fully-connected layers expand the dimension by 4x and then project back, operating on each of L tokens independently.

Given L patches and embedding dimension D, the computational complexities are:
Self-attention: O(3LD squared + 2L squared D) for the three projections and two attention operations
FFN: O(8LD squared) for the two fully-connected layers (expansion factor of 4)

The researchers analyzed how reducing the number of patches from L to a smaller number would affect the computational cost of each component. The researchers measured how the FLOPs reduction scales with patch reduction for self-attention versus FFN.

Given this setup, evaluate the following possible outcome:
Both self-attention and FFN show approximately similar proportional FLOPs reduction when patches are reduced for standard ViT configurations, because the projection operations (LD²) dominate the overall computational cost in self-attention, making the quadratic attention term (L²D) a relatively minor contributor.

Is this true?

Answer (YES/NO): NO